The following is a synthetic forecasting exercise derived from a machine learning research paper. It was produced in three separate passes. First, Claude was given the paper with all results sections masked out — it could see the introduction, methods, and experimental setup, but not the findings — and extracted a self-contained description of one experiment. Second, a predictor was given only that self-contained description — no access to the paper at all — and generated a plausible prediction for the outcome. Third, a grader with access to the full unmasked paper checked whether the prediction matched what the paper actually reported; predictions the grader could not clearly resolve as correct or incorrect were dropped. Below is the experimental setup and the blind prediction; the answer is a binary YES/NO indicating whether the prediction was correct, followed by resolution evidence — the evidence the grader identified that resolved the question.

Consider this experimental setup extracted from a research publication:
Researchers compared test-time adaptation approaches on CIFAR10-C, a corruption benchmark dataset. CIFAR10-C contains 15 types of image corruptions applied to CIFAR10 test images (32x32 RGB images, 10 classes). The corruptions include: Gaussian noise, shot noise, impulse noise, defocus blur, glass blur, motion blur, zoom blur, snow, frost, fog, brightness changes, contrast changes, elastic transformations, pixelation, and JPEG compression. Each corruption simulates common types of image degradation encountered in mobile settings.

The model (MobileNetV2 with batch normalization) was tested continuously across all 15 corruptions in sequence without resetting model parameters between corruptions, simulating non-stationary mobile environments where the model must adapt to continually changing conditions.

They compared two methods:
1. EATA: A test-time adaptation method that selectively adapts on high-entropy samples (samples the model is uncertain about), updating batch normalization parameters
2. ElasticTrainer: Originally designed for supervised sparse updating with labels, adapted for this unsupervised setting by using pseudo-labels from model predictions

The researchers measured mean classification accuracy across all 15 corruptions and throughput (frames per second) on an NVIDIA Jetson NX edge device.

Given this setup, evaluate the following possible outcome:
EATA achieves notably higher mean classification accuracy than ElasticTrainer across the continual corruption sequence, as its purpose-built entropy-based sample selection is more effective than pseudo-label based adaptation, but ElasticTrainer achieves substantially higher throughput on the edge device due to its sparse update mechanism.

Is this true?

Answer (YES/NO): YES